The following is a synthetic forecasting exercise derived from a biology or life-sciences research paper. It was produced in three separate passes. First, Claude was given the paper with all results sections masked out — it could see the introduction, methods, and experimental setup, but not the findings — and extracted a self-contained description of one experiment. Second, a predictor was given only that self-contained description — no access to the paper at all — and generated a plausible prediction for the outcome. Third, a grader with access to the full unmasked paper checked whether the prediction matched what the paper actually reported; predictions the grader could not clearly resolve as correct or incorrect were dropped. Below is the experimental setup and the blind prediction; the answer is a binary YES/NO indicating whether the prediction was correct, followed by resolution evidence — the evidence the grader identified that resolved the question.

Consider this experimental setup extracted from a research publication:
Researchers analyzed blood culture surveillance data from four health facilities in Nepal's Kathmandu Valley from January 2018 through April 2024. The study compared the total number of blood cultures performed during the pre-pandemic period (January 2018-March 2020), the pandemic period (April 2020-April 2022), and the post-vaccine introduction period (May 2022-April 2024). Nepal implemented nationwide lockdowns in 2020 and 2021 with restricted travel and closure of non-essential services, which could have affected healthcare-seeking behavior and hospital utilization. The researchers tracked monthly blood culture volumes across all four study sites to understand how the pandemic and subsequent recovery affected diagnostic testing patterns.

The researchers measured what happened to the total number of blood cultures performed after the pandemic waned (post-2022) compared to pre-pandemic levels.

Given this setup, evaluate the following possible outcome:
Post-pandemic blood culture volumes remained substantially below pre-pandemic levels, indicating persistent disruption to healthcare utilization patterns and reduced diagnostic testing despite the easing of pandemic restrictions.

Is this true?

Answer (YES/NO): YES